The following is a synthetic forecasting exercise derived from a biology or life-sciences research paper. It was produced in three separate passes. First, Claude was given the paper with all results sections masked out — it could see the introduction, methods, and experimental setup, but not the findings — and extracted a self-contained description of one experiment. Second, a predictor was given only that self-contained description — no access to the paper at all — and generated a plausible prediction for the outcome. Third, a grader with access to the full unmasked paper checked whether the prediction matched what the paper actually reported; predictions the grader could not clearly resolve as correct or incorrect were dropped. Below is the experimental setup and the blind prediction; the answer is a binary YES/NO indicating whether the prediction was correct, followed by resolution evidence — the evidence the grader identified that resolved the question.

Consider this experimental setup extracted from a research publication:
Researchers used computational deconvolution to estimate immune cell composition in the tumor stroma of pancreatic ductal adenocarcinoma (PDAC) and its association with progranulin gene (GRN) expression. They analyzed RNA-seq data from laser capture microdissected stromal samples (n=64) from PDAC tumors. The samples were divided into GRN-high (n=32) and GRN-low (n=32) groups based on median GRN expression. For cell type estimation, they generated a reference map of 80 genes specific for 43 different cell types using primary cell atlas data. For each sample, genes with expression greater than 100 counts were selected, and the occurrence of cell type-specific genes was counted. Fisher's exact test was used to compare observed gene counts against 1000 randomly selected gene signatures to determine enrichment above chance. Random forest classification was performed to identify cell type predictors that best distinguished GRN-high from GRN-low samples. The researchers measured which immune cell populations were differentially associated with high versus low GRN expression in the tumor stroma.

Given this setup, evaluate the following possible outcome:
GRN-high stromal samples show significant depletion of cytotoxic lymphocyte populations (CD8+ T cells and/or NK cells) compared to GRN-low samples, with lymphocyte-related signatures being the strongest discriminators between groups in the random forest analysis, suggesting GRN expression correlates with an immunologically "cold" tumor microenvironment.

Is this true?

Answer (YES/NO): NO